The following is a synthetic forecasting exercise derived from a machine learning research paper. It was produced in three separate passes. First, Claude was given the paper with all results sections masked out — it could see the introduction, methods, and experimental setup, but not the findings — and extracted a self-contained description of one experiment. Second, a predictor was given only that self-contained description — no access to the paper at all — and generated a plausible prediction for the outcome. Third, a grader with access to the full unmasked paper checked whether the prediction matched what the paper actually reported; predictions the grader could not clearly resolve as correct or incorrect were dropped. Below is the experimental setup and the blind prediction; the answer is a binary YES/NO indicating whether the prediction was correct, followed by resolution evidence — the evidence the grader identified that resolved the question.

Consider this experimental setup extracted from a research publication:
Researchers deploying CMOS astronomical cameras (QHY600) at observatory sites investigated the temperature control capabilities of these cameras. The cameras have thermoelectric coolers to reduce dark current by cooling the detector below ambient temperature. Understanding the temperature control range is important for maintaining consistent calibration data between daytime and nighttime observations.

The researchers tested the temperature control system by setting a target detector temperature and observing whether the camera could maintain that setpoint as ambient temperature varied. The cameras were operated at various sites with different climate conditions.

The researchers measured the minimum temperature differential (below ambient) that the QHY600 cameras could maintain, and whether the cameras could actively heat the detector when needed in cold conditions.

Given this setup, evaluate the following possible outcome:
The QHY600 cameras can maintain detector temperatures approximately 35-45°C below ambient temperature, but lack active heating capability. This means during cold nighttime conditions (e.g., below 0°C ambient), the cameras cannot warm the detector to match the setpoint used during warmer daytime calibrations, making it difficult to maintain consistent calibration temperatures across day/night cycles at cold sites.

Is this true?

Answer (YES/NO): NO